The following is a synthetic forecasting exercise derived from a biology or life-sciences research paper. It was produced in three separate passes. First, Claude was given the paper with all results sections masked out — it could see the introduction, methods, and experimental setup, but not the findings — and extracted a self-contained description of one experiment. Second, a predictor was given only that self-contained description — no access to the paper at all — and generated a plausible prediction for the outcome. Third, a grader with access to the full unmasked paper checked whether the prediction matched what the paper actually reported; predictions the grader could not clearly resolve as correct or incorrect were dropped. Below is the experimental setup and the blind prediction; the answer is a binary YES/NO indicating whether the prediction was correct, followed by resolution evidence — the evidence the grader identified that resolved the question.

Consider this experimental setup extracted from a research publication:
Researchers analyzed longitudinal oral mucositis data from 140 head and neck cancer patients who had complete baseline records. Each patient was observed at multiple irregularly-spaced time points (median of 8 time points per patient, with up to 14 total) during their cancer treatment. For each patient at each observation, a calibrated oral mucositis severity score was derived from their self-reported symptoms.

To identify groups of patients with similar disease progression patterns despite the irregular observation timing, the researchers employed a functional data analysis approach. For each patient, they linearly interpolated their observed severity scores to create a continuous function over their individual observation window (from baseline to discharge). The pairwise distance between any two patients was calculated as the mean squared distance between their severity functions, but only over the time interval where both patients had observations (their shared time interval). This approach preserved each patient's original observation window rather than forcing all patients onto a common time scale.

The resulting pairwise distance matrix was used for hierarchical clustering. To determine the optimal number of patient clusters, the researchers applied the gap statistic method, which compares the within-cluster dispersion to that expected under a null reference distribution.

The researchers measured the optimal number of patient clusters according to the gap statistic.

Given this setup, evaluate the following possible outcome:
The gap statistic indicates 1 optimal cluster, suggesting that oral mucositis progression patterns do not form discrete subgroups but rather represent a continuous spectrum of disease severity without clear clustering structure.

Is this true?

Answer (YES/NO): NO